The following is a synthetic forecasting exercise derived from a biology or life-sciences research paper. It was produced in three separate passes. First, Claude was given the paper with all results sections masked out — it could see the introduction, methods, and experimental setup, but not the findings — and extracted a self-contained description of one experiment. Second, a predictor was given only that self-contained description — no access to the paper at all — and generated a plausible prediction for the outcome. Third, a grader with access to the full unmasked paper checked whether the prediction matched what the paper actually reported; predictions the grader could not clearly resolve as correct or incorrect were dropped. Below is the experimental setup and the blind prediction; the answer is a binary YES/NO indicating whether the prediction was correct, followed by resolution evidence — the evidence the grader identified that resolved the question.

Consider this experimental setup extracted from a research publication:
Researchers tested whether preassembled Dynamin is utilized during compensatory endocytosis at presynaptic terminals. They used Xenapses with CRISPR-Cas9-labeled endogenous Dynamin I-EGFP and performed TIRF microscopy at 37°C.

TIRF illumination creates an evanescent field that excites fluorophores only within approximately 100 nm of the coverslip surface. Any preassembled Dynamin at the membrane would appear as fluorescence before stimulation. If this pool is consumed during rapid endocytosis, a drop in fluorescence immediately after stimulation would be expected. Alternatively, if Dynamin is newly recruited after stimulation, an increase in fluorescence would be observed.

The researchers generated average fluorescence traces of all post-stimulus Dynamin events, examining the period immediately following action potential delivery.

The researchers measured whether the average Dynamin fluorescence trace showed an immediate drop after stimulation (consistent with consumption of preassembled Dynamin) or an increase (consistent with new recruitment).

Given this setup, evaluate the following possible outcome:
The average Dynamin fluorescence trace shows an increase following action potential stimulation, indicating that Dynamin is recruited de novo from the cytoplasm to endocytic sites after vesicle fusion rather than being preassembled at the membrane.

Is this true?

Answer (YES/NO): YES